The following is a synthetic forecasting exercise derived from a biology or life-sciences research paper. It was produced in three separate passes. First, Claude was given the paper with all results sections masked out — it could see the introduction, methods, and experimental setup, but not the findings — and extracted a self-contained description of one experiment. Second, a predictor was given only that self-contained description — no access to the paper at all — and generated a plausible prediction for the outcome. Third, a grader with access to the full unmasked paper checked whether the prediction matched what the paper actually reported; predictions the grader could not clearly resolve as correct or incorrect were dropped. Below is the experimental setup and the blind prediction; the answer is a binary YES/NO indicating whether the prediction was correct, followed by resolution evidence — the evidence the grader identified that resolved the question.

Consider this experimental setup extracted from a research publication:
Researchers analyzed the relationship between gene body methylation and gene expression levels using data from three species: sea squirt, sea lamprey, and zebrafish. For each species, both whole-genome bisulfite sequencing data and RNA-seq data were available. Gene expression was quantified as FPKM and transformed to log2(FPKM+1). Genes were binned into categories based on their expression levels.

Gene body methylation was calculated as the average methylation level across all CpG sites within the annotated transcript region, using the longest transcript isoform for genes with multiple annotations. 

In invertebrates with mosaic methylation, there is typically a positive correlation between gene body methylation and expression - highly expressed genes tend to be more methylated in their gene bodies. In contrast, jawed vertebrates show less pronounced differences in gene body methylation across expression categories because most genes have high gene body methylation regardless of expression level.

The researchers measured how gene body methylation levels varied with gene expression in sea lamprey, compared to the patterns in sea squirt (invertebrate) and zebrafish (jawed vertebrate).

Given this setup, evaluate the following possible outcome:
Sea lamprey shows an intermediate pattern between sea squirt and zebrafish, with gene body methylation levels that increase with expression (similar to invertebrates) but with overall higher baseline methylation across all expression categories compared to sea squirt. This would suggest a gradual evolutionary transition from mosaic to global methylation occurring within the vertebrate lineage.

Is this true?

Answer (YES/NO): NO